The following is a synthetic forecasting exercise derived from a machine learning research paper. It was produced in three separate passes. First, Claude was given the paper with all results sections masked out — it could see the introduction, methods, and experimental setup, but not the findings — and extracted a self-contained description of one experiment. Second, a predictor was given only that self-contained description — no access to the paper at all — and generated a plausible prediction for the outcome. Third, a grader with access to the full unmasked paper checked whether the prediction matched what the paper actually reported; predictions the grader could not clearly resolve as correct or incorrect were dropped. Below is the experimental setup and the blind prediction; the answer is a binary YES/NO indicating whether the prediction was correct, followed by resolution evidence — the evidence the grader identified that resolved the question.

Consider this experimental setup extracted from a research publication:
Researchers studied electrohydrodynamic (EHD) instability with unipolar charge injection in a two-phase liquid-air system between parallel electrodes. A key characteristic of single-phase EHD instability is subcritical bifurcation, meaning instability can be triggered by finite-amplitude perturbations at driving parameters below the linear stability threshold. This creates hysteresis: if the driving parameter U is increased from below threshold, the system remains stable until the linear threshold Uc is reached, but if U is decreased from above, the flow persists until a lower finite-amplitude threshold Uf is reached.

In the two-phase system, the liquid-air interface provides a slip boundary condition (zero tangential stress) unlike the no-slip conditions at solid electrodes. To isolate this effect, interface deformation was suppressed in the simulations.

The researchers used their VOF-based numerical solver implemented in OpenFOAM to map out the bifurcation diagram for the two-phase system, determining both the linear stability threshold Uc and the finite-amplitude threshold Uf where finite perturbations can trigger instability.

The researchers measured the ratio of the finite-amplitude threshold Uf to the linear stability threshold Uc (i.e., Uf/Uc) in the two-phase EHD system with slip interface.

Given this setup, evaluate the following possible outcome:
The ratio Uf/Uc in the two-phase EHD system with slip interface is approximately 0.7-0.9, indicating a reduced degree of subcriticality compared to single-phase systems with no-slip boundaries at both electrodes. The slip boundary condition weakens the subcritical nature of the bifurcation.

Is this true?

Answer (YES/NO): NO